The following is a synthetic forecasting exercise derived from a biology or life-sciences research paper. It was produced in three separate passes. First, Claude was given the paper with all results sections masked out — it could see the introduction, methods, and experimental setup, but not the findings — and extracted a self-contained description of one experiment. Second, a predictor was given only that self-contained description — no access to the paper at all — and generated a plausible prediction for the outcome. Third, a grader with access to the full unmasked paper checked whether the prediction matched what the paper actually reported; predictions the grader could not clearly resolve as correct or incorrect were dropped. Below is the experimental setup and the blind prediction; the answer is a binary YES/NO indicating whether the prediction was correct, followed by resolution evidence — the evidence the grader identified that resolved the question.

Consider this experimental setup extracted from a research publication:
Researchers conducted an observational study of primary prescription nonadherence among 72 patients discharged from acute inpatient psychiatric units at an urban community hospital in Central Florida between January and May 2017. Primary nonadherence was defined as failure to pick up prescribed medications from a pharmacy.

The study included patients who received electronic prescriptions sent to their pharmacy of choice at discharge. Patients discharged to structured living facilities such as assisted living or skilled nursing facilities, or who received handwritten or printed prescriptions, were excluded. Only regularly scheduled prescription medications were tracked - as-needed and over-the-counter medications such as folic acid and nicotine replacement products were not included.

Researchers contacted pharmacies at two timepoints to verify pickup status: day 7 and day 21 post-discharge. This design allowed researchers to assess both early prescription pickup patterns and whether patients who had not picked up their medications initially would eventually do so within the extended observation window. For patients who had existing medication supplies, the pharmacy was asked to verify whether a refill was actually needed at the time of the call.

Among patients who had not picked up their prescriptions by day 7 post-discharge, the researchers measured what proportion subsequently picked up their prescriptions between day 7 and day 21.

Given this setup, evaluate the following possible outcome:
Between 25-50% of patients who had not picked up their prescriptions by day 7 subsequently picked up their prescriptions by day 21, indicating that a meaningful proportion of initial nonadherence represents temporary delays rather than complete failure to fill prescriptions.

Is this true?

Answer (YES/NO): NO